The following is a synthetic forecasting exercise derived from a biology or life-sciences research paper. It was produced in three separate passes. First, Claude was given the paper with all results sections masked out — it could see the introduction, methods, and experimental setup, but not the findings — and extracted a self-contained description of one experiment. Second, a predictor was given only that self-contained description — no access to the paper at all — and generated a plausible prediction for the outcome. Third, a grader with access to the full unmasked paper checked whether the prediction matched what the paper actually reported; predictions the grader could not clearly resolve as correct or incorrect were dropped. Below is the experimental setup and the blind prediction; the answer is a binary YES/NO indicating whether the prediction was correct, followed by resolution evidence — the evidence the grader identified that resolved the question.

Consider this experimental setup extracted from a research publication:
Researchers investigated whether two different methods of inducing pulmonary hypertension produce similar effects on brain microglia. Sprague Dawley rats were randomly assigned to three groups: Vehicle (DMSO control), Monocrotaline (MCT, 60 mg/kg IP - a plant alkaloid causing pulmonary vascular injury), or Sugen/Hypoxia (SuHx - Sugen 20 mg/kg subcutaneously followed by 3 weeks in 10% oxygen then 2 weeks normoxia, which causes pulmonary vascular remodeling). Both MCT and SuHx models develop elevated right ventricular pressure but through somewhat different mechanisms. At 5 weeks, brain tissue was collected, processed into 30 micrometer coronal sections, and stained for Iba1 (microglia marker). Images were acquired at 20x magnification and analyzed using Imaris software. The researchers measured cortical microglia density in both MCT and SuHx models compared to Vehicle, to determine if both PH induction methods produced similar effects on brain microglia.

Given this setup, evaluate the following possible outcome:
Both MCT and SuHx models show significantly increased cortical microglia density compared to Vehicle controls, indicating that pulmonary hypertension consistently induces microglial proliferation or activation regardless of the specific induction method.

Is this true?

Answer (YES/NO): YES